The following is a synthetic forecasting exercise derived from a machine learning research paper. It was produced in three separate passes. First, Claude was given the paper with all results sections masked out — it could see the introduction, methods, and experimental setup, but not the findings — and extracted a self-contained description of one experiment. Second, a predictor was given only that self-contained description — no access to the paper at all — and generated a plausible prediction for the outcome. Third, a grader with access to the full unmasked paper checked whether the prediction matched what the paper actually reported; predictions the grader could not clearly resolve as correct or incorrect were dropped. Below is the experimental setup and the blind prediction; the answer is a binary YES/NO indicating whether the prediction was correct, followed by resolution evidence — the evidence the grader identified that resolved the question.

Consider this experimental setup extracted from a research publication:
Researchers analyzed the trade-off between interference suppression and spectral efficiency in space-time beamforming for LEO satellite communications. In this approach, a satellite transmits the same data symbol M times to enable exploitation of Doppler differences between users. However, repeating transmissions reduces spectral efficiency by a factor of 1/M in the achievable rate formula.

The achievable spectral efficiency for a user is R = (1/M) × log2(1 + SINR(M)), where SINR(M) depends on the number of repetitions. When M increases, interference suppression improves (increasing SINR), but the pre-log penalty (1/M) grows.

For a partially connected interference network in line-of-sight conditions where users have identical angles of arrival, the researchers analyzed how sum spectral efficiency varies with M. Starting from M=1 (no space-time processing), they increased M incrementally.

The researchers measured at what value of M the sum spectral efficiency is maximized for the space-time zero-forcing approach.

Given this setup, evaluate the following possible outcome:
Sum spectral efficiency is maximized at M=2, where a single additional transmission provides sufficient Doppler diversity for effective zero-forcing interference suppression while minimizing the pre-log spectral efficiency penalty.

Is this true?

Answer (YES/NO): YES